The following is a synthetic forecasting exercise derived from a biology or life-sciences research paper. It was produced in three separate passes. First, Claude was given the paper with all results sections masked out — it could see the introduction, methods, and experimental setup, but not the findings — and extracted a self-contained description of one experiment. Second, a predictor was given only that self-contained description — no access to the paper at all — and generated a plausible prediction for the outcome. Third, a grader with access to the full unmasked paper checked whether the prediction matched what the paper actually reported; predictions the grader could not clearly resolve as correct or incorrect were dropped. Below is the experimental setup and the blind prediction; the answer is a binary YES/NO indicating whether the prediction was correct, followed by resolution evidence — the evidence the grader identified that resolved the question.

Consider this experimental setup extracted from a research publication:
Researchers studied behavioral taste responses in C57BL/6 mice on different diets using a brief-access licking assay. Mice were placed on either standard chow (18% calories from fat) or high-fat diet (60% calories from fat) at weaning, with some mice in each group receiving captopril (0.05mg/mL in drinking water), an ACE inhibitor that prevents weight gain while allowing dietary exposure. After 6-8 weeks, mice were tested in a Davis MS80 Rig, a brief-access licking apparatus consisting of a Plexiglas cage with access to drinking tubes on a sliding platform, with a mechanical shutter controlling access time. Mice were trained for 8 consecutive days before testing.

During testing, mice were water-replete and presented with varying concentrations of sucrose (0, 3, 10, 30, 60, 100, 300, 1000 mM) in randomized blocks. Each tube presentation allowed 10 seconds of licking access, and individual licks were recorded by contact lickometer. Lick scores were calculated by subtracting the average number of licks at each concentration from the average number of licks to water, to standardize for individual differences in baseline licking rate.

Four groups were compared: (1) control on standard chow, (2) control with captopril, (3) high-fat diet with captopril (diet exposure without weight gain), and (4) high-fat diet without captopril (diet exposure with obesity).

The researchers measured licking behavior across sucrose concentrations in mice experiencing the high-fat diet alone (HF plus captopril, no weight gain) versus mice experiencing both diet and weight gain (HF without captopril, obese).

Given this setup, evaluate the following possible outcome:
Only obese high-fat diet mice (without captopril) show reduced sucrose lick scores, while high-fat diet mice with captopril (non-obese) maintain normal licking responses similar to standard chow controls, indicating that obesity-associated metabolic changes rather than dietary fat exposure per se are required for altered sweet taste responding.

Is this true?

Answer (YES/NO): NO